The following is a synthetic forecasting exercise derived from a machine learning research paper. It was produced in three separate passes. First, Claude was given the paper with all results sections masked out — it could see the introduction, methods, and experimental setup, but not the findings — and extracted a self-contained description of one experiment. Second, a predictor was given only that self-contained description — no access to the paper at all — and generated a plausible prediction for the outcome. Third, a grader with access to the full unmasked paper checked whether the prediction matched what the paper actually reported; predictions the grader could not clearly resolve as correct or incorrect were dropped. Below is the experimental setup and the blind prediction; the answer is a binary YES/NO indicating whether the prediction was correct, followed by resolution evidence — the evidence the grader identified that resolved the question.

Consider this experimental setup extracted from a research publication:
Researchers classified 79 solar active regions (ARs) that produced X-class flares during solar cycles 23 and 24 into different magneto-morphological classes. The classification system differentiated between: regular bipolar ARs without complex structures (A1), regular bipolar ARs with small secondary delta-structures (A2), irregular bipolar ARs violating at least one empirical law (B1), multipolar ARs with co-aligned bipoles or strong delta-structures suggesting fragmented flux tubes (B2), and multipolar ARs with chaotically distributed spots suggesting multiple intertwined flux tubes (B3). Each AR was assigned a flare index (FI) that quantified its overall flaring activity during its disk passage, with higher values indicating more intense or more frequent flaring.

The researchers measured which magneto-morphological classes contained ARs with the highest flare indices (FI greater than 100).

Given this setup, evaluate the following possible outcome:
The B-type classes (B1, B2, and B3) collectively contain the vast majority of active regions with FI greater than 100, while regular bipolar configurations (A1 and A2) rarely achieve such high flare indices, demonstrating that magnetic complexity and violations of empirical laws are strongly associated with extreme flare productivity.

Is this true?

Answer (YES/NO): YES